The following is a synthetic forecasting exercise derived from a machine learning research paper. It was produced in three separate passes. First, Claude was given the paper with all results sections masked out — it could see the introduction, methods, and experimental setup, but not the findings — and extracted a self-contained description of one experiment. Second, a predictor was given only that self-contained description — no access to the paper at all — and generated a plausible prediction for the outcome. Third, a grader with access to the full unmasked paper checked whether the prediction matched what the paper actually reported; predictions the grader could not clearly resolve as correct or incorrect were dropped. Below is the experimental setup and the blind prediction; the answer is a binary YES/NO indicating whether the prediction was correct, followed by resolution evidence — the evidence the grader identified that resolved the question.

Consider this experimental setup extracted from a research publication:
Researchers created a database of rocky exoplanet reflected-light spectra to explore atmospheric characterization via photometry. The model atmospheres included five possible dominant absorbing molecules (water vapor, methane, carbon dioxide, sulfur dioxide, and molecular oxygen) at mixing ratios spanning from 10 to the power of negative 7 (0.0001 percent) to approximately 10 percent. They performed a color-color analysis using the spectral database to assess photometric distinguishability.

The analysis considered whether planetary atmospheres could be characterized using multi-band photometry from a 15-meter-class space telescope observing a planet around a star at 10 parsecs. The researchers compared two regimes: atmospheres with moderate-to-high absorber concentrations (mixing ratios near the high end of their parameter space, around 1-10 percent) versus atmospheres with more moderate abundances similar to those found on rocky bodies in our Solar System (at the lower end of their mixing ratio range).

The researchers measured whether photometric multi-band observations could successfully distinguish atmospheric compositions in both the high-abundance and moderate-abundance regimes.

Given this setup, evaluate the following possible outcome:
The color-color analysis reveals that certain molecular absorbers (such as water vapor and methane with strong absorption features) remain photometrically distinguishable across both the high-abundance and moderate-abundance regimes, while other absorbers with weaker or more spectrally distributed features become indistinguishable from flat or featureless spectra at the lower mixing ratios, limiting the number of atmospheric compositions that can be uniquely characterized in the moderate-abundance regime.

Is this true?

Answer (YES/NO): NO